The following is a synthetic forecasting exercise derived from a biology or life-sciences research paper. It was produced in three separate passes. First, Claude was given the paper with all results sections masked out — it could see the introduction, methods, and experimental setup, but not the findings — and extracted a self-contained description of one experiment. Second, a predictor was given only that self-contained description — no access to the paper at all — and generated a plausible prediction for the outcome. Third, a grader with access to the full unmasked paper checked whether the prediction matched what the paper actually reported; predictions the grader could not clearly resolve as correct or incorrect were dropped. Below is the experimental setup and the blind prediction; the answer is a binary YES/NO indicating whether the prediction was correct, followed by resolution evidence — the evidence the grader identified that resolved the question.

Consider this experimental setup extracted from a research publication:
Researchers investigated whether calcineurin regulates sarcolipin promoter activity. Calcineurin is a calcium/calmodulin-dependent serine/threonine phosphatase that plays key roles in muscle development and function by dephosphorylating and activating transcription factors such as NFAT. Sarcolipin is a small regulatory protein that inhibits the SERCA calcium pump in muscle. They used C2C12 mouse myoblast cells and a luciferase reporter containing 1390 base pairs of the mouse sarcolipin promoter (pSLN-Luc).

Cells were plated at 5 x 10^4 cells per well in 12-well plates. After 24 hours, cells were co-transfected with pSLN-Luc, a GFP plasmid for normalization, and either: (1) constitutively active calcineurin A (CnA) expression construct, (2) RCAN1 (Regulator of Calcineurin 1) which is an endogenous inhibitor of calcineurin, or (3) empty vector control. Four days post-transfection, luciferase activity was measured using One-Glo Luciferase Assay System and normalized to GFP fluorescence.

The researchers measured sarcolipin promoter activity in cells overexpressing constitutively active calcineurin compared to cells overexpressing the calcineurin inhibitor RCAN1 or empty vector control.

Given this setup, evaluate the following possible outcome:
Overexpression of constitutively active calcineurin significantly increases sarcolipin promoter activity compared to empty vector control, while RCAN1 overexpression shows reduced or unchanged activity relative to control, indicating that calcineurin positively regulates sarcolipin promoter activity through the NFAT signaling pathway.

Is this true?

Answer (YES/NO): NO